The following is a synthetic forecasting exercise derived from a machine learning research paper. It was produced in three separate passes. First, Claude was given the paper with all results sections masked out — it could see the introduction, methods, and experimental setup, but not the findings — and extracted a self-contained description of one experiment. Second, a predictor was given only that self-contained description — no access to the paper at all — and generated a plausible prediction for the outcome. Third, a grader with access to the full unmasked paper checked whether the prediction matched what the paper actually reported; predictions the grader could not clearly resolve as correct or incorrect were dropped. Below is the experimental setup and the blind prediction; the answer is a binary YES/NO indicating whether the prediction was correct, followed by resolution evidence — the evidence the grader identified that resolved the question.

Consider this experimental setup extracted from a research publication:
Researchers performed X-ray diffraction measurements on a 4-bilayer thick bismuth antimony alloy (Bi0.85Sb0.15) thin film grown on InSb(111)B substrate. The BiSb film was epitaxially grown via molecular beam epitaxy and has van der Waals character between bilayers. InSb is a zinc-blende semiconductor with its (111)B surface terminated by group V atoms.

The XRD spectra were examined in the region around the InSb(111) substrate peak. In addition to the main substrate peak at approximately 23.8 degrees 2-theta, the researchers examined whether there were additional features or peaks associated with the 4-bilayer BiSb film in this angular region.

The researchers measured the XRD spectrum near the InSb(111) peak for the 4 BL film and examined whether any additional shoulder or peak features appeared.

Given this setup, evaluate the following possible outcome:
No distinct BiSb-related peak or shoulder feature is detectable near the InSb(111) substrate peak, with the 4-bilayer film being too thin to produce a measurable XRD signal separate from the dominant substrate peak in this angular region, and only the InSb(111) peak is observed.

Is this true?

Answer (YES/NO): NO